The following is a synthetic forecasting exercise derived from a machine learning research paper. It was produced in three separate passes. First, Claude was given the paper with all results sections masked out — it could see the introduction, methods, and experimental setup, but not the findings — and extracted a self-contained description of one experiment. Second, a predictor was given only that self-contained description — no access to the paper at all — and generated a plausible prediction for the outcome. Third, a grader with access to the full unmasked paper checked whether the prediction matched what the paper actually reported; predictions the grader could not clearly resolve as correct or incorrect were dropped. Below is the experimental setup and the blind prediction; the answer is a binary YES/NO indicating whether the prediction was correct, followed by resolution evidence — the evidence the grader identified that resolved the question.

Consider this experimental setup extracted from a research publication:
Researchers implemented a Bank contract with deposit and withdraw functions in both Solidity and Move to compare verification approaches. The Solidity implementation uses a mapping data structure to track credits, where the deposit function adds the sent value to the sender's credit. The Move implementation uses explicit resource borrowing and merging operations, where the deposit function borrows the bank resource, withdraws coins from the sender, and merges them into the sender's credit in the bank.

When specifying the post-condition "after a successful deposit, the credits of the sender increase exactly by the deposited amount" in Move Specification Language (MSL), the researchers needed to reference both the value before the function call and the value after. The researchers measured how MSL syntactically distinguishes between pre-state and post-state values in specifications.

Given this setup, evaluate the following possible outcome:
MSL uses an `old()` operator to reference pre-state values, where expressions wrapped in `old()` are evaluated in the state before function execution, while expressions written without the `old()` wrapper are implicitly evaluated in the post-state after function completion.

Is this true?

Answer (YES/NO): NO